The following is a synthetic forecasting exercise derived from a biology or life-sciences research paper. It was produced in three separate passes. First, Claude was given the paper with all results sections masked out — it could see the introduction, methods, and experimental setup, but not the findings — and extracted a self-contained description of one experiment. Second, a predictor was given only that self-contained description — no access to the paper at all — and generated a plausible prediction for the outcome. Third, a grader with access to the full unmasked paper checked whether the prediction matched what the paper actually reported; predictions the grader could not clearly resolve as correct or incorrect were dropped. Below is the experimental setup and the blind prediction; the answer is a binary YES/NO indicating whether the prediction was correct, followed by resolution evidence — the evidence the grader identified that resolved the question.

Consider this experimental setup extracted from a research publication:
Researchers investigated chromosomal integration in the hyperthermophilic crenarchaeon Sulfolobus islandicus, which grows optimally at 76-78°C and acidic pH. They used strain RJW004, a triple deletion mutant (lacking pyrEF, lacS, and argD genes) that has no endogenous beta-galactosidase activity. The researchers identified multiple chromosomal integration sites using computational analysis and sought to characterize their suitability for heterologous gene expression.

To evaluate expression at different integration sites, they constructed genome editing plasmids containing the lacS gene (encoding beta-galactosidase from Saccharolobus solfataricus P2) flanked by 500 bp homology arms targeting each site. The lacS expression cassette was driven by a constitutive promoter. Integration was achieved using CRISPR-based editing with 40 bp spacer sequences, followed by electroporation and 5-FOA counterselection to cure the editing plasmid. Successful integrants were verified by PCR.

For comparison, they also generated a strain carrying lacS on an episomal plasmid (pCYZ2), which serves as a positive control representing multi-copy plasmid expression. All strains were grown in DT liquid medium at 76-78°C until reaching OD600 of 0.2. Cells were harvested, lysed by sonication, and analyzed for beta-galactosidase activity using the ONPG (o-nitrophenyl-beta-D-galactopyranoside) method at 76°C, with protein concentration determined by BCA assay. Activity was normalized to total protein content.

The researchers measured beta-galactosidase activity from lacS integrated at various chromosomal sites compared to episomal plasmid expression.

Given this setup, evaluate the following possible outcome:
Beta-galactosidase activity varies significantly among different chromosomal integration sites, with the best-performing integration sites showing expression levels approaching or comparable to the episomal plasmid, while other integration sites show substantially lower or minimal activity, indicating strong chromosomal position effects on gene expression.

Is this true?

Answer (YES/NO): NO